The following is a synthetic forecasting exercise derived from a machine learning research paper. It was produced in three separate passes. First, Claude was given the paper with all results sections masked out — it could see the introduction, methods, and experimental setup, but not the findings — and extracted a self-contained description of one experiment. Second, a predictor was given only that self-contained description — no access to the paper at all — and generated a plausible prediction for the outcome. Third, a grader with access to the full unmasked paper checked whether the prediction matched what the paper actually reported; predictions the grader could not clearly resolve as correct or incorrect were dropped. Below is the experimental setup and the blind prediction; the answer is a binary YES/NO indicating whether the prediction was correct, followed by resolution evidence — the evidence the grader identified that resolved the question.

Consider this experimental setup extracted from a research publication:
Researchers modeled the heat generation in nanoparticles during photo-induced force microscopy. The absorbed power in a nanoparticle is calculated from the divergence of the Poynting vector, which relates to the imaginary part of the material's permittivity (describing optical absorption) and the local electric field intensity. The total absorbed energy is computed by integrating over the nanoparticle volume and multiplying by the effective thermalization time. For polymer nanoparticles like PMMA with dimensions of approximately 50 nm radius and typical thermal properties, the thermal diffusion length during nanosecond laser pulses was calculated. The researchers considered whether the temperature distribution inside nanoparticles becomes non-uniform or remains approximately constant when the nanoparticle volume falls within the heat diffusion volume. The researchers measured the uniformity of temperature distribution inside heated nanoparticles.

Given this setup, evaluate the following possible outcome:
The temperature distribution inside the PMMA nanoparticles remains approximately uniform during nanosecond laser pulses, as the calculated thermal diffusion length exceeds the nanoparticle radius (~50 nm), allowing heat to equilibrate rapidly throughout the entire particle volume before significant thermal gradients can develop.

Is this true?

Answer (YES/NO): YES